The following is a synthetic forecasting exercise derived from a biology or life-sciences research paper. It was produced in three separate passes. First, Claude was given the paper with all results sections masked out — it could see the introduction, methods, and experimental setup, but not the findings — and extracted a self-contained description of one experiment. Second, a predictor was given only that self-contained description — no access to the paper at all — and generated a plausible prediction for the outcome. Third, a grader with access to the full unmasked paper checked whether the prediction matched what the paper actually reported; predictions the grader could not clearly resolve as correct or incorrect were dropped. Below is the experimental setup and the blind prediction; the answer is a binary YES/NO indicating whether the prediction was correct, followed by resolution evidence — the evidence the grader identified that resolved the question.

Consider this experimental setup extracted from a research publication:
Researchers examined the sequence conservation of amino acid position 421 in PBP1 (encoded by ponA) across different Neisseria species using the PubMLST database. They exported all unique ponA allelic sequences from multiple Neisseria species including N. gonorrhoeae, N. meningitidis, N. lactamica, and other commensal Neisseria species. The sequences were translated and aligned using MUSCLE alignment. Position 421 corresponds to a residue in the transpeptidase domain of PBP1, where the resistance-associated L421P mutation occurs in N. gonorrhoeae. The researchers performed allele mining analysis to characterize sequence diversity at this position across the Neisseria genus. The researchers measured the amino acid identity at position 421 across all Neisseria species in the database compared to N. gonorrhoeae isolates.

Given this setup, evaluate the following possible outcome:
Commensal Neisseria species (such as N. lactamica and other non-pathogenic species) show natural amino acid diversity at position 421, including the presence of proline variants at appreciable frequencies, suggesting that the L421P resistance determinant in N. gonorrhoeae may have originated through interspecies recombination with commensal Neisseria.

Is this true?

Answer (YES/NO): NO